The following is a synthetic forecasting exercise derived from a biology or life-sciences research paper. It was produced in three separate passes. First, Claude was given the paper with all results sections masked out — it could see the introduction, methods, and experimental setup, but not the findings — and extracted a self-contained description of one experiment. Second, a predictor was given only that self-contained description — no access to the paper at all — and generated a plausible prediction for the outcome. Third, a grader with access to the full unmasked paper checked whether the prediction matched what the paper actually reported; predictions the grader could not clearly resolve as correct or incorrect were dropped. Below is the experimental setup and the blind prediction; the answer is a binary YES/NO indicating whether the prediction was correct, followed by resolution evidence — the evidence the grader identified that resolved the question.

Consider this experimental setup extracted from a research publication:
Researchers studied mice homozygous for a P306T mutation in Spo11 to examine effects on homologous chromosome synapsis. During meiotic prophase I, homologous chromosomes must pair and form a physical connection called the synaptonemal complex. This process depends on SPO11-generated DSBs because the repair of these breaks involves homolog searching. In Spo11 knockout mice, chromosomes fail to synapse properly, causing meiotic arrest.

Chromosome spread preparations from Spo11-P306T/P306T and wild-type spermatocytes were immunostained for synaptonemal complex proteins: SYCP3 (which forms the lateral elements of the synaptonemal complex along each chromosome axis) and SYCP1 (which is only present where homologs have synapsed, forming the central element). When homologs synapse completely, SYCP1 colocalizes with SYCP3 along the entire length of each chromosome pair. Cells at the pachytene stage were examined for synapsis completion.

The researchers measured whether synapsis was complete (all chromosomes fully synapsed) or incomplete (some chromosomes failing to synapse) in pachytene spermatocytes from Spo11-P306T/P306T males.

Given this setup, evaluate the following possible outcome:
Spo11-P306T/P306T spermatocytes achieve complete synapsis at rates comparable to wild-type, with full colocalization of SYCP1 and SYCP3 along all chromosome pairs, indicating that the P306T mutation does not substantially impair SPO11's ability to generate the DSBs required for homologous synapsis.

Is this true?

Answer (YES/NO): NO